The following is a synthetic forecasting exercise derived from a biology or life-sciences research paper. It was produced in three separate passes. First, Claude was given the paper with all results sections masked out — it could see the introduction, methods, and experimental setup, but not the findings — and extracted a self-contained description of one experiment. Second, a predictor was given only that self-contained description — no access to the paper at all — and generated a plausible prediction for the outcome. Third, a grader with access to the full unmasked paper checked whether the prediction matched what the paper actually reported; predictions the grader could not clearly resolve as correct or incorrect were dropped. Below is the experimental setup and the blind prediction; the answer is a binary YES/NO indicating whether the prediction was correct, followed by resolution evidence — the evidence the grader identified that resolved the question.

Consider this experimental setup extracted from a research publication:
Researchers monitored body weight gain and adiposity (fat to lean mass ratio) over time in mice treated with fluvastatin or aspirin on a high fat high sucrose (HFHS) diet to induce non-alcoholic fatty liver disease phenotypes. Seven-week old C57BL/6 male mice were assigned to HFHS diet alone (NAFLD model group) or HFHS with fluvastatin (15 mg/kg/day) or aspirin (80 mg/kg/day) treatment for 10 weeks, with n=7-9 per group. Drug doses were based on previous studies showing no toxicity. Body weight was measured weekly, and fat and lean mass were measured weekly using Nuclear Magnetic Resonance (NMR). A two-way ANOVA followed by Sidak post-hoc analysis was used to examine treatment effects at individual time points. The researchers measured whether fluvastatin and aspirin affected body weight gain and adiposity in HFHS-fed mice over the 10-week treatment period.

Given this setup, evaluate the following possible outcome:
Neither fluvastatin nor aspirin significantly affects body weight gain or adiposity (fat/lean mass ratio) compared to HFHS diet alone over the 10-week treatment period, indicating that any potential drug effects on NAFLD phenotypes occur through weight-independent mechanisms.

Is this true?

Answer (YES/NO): NO